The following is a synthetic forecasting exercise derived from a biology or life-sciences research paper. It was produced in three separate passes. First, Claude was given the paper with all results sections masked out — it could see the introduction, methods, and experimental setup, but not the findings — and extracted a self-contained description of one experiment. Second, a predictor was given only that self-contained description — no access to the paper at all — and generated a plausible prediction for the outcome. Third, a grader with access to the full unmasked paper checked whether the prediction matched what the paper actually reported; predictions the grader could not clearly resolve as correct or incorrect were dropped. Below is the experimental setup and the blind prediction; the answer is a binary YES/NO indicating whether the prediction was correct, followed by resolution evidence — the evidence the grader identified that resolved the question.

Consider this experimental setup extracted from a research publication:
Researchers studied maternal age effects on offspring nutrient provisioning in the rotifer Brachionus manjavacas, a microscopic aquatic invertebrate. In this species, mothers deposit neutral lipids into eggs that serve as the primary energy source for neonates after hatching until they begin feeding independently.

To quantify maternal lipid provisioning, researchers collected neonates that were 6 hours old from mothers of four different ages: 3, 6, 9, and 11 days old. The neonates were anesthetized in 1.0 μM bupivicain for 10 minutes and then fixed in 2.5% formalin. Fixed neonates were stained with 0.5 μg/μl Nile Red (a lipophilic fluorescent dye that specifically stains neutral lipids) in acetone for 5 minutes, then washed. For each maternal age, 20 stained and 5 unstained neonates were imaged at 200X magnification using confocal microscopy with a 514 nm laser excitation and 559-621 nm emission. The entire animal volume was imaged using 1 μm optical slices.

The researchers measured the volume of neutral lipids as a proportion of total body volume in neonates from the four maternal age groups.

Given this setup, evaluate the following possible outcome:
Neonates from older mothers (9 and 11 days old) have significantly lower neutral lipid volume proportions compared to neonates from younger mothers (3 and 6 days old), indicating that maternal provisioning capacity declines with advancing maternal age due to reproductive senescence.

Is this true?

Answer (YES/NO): NO